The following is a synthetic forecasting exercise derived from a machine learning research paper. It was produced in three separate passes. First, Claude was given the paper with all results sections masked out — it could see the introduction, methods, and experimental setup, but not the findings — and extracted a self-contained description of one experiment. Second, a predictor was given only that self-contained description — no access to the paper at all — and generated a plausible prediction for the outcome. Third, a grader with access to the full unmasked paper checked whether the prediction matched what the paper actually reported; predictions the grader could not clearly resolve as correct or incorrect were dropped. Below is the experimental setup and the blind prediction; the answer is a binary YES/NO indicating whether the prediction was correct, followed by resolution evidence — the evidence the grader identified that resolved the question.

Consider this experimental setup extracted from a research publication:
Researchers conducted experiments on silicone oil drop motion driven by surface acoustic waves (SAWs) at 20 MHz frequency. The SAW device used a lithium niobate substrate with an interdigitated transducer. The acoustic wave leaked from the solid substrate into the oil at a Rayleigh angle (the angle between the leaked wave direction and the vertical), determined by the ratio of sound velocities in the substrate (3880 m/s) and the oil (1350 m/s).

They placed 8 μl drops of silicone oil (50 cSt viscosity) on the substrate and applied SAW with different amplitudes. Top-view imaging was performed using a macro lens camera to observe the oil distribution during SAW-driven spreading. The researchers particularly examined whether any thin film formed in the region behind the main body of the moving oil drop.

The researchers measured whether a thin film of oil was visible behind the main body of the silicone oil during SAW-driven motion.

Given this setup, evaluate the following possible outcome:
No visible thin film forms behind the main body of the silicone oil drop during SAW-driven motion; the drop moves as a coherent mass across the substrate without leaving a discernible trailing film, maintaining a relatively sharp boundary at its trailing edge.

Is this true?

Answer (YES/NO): NO